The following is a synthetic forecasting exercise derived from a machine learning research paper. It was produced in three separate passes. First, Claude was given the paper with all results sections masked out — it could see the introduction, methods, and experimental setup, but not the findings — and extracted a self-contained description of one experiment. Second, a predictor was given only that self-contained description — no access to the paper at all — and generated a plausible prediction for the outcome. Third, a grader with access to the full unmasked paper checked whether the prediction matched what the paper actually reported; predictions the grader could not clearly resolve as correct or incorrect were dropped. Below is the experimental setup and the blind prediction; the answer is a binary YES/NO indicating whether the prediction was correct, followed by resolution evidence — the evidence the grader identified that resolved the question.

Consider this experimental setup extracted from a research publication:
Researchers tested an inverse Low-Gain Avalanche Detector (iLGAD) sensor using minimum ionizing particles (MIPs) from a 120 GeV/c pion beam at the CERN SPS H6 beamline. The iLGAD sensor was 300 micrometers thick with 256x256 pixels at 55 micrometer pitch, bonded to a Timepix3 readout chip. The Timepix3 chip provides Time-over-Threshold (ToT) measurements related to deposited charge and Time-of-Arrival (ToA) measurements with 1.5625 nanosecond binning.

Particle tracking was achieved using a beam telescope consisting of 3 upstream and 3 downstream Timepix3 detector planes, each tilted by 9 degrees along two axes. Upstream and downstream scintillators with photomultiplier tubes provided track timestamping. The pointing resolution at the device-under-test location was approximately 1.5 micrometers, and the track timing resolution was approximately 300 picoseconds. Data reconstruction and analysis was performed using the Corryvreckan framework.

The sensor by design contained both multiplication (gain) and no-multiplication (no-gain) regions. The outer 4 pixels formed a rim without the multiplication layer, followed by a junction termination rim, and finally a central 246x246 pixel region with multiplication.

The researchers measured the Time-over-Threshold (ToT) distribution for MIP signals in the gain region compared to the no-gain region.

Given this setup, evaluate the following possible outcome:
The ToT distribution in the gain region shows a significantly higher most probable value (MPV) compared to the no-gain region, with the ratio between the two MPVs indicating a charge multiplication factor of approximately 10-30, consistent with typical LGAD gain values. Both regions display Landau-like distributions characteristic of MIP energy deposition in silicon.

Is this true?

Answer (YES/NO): NO